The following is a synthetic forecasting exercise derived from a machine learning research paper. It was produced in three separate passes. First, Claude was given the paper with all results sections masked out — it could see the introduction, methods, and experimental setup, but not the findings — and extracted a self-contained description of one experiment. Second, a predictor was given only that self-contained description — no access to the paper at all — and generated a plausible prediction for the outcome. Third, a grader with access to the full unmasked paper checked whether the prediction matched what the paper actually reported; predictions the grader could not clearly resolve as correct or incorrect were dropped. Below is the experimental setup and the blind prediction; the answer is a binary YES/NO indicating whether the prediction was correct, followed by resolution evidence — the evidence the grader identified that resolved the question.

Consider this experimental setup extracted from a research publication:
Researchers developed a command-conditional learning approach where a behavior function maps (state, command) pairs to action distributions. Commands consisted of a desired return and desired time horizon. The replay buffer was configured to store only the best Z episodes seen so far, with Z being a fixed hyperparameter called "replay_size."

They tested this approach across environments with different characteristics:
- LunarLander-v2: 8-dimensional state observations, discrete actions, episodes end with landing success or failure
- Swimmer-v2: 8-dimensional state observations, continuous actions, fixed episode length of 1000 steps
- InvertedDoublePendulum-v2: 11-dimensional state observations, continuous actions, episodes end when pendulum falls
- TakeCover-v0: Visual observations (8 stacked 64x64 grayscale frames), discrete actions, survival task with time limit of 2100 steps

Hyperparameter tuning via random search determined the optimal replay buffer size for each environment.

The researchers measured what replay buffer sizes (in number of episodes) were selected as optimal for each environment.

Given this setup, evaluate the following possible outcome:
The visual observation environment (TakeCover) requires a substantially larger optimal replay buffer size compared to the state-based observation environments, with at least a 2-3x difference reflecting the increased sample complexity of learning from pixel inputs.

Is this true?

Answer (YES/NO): NO